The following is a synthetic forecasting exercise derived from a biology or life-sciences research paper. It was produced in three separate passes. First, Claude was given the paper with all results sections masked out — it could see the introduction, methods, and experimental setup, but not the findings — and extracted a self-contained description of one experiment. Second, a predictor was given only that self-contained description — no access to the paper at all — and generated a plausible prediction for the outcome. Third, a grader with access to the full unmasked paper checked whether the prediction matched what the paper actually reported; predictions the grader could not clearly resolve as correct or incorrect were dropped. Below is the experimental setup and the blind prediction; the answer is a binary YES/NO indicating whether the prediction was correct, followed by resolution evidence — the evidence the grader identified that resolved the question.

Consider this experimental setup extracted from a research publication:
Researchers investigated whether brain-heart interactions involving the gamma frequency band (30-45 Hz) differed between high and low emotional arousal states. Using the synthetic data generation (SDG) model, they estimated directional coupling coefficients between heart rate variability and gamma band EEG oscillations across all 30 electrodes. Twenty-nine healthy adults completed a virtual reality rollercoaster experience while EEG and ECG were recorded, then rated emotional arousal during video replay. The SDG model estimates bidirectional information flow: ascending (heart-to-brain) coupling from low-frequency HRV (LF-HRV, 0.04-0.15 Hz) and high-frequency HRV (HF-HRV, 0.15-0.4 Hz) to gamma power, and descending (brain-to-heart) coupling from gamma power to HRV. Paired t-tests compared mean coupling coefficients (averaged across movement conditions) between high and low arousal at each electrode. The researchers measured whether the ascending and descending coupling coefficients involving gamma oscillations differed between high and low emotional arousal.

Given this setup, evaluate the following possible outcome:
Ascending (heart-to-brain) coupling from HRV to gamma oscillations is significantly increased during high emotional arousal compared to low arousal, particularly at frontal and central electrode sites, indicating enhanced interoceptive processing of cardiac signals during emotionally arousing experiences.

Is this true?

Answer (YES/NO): NO